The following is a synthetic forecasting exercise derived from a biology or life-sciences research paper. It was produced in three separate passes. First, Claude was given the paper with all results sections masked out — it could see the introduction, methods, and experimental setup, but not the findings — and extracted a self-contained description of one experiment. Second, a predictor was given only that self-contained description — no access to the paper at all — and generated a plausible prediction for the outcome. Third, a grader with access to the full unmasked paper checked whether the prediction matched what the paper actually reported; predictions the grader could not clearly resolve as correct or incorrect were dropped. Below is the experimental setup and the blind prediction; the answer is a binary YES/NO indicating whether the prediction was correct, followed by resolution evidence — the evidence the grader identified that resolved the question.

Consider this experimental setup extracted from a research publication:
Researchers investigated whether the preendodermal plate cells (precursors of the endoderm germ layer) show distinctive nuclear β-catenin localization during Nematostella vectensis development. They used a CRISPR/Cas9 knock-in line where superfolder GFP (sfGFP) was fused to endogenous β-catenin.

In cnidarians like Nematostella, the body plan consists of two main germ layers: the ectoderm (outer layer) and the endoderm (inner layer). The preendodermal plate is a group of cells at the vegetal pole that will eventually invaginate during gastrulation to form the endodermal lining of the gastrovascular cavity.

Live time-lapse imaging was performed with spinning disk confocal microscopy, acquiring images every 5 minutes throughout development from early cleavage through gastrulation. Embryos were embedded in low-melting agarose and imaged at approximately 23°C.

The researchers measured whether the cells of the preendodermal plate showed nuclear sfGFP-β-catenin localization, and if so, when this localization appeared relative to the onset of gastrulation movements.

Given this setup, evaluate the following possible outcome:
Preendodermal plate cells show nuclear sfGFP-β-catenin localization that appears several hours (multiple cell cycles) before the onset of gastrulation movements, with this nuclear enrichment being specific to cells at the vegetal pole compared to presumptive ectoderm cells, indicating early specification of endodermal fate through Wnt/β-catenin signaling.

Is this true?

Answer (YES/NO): NO